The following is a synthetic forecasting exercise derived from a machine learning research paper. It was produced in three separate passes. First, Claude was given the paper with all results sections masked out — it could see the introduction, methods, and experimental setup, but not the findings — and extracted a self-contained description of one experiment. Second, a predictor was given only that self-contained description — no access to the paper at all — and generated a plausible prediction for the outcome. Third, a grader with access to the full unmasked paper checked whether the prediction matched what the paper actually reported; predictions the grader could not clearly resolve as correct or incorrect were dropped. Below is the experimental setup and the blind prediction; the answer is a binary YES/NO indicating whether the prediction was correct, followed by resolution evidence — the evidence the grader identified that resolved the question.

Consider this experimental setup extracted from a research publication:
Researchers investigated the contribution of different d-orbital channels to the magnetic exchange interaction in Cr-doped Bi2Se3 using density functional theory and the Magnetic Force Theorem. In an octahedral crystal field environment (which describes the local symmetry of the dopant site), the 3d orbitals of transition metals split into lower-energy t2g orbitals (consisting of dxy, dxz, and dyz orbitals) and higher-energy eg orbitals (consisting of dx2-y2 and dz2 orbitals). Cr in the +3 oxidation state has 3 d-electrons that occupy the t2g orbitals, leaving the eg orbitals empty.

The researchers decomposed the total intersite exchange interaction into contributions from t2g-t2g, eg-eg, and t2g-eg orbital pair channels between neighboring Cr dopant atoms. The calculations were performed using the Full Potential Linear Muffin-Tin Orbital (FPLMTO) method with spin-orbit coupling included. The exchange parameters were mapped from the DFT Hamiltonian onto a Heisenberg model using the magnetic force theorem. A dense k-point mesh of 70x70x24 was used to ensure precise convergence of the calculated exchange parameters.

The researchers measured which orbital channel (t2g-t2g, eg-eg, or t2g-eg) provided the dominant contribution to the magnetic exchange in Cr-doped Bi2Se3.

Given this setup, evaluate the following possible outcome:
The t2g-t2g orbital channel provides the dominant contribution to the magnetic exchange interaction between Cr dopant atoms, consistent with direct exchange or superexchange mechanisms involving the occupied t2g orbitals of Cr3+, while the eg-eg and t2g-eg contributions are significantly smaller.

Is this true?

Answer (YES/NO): NO